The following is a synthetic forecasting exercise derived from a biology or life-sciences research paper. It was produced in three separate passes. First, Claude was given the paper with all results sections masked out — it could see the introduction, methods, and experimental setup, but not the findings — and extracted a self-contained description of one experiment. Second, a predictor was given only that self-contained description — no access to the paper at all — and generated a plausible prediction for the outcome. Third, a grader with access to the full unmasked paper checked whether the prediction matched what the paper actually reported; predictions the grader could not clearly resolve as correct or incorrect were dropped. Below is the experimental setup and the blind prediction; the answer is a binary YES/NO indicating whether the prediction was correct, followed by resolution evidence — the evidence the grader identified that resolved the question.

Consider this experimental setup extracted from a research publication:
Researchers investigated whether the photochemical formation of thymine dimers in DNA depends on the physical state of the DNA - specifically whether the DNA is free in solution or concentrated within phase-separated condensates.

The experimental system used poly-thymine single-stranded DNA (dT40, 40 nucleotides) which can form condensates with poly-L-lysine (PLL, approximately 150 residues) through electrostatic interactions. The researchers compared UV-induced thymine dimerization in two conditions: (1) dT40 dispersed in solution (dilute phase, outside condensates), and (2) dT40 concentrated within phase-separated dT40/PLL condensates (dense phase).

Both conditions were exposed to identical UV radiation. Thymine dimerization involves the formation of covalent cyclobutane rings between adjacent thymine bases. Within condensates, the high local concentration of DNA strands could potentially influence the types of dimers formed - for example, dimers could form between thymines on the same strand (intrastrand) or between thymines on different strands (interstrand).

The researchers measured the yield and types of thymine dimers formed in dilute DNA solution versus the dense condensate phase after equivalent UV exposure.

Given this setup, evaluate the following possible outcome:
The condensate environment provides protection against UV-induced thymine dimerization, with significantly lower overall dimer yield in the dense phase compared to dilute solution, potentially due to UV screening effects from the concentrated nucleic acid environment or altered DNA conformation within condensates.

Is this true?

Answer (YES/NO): NO